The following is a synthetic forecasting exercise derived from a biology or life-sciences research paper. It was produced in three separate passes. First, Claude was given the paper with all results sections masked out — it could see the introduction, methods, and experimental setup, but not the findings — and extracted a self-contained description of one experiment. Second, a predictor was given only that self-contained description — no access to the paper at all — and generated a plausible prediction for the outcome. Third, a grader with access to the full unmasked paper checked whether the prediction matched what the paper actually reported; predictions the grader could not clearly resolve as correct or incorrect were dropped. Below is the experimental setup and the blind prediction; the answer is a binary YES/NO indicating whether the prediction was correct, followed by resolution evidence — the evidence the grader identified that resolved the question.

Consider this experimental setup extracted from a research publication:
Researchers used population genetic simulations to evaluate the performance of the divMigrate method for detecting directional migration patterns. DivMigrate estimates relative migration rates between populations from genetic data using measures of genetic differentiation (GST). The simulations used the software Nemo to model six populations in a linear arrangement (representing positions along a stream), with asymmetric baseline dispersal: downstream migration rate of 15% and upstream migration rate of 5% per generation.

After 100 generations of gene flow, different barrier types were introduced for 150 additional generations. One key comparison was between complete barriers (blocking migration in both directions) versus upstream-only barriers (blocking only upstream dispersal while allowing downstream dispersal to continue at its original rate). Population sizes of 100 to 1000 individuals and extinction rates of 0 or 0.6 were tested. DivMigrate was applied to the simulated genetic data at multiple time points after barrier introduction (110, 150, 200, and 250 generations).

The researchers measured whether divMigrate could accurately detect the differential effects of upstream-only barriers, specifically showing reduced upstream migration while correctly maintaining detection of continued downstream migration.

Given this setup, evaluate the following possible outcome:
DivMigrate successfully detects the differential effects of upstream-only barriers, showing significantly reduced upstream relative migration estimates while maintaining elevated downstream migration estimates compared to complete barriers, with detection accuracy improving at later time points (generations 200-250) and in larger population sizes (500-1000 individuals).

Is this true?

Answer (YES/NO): NO